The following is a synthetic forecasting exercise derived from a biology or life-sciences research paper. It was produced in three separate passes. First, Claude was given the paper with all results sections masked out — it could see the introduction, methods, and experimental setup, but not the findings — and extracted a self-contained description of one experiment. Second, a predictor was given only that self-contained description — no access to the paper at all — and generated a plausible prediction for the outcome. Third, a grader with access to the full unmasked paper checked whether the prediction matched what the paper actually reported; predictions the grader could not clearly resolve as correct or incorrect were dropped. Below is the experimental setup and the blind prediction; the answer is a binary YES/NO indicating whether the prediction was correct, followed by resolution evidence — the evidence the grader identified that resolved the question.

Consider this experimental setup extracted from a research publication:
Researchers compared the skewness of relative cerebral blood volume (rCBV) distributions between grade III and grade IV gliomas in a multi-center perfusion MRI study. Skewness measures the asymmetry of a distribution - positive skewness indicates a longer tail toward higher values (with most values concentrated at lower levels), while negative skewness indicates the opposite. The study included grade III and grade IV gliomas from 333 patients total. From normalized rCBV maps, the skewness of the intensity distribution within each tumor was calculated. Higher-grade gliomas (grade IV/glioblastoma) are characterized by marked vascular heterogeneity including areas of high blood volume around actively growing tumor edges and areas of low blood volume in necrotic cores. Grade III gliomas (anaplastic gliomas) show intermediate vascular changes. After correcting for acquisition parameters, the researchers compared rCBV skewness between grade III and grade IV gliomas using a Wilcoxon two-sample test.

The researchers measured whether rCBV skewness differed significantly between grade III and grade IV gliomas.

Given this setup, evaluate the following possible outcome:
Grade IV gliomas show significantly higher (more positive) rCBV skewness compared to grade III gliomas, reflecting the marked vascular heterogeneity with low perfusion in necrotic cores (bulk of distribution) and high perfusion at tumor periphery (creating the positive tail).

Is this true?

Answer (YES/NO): NO